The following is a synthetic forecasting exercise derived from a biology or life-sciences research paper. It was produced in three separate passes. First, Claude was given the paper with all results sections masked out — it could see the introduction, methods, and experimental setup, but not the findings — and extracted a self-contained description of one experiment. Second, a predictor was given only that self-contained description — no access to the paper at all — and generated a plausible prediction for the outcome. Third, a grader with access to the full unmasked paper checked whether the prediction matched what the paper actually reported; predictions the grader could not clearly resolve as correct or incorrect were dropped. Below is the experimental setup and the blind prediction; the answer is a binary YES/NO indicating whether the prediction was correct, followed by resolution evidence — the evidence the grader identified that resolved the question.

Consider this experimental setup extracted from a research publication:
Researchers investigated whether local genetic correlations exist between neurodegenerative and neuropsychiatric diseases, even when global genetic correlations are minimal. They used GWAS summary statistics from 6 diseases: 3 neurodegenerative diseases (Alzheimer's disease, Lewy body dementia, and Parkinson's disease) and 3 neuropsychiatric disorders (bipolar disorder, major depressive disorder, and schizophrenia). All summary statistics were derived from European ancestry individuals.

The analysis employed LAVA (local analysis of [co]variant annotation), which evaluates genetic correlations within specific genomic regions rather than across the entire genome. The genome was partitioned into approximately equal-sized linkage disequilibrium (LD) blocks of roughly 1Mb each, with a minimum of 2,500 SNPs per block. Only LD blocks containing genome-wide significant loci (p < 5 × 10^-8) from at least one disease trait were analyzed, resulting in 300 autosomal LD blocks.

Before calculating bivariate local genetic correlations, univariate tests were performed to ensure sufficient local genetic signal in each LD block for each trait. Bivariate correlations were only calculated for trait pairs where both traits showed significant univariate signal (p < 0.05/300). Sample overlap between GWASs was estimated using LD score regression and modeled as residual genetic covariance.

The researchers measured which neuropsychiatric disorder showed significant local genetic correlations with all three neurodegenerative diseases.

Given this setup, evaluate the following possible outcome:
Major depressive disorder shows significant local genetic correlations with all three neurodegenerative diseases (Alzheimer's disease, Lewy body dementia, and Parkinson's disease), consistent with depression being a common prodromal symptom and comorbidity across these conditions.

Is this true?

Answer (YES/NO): NO